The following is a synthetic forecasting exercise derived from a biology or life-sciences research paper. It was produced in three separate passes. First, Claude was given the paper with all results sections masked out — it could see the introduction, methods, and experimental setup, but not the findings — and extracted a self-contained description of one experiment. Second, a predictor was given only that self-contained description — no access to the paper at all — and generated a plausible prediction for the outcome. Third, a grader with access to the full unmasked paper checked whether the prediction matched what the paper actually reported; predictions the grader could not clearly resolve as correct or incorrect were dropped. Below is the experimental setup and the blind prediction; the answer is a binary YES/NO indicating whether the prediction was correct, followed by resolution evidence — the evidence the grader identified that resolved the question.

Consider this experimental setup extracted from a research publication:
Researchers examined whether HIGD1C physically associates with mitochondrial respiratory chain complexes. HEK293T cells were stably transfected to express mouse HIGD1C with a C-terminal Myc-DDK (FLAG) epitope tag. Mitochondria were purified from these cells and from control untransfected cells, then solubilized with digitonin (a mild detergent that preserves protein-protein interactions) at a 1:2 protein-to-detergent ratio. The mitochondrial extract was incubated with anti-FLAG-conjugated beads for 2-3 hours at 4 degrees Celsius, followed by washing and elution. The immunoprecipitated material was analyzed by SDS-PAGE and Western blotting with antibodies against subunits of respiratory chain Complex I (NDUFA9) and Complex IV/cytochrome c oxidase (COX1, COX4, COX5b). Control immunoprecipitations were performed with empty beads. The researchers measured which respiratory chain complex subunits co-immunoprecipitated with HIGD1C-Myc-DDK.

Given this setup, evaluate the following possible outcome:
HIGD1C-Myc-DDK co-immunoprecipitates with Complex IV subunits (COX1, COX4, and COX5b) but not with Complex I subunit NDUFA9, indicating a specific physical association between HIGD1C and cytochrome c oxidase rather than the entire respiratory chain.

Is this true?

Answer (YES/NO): YES